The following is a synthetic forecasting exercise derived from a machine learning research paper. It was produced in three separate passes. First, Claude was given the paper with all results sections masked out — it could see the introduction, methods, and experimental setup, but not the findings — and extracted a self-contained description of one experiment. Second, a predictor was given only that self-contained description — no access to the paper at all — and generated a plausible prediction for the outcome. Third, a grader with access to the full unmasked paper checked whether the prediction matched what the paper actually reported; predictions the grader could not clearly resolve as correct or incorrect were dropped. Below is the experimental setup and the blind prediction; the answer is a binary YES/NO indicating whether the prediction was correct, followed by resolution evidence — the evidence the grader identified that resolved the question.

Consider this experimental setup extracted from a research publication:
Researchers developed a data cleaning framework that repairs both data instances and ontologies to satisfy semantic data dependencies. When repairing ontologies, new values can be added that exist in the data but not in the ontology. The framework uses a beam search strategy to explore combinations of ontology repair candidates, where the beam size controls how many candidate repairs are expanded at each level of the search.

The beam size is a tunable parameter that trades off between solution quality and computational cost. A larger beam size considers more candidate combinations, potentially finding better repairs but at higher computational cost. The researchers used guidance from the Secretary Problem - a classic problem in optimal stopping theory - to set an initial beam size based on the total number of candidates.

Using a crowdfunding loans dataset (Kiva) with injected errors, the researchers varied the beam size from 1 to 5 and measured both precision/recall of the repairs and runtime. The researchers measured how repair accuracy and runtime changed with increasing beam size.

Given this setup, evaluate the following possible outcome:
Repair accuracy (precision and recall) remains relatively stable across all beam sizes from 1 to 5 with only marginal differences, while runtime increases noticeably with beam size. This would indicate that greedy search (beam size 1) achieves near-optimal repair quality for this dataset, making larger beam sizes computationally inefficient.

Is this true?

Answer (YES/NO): NO